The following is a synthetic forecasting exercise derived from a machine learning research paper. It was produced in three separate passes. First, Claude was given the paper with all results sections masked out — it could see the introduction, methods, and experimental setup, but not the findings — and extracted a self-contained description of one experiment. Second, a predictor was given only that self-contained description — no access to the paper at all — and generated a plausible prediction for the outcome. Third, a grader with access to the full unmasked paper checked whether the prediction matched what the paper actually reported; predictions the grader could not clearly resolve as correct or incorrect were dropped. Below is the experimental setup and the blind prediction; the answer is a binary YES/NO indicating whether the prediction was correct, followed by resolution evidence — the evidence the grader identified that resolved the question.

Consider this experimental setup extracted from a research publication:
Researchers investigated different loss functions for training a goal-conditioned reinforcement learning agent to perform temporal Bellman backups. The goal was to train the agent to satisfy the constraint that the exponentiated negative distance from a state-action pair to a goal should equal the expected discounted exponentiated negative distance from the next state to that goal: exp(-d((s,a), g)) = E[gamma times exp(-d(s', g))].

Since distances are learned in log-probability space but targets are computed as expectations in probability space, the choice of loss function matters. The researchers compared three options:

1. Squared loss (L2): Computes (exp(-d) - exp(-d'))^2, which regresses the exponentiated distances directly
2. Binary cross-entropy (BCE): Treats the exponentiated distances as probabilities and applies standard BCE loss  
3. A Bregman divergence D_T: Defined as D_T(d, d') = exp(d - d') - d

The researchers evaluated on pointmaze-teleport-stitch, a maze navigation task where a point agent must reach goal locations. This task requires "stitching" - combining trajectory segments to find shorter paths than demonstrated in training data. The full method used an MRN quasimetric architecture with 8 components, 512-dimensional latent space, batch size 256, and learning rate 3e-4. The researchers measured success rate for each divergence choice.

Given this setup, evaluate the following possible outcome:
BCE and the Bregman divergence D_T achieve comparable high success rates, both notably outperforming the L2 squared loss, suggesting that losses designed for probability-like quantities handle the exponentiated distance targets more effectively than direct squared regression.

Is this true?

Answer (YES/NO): NO